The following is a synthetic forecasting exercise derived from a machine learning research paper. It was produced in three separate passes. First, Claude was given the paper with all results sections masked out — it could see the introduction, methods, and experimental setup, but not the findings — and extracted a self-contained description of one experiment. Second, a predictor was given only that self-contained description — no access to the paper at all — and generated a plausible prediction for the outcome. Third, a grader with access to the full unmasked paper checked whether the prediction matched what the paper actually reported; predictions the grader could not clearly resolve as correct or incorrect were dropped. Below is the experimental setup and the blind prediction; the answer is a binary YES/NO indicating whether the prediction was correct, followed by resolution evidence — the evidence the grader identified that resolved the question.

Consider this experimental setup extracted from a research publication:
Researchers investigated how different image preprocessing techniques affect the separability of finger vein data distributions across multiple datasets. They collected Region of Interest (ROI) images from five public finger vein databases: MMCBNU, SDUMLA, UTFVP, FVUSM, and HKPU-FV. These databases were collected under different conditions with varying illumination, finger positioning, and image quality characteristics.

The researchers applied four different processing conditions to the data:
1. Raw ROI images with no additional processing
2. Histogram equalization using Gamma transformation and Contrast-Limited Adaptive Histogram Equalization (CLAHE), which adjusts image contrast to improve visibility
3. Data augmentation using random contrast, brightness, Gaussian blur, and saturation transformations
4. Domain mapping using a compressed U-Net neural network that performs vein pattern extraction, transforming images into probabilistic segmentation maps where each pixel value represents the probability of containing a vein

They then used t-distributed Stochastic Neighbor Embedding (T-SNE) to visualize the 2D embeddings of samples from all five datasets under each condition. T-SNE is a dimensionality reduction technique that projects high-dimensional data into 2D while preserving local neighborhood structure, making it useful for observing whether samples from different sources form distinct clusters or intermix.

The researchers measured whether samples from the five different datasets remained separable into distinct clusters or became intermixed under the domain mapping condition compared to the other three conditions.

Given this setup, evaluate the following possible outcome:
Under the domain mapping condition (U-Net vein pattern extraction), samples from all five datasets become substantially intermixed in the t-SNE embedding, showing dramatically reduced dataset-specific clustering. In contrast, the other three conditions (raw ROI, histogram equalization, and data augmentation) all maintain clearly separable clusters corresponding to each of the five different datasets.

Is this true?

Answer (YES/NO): YES